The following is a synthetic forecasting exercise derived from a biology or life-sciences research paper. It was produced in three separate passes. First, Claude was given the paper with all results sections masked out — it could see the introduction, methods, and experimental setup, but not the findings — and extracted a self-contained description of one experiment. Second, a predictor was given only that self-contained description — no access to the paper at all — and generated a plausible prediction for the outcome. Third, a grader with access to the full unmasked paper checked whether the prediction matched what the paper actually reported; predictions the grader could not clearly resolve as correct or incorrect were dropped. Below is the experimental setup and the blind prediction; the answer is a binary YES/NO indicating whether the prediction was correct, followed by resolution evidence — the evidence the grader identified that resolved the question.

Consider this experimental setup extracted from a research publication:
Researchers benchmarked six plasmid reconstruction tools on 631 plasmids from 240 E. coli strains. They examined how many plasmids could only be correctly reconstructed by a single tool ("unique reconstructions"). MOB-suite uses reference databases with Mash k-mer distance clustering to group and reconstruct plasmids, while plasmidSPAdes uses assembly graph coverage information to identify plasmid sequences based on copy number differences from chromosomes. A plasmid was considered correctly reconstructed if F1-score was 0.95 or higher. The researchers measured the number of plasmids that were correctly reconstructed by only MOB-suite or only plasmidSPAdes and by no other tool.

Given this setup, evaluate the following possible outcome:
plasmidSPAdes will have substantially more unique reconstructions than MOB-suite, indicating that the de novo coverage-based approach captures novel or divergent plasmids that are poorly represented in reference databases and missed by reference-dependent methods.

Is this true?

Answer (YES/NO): NO